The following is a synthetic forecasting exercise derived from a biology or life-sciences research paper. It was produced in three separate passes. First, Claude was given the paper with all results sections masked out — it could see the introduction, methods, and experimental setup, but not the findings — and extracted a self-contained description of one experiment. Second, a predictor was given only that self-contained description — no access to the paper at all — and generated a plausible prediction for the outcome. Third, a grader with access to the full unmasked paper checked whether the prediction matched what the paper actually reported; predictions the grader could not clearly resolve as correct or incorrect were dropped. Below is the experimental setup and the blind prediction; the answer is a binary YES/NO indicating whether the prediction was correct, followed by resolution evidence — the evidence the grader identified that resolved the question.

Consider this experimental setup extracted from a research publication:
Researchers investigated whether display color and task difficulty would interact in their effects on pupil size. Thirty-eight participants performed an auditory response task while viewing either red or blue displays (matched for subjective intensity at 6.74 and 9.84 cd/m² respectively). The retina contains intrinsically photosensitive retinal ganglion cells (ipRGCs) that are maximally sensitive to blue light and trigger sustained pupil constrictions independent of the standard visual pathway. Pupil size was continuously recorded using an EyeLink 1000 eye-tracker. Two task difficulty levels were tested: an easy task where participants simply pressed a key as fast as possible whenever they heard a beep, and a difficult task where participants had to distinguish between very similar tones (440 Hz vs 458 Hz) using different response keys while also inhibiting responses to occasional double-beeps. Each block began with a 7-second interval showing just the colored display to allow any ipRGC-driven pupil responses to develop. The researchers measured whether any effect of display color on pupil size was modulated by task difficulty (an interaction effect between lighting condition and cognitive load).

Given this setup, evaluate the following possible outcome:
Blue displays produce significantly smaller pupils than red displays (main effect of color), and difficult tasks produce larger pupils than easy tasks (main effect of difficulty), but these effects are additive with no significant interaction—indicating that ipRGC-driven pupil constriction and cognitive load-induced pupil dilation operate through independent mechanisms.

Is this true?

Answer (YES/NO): NO